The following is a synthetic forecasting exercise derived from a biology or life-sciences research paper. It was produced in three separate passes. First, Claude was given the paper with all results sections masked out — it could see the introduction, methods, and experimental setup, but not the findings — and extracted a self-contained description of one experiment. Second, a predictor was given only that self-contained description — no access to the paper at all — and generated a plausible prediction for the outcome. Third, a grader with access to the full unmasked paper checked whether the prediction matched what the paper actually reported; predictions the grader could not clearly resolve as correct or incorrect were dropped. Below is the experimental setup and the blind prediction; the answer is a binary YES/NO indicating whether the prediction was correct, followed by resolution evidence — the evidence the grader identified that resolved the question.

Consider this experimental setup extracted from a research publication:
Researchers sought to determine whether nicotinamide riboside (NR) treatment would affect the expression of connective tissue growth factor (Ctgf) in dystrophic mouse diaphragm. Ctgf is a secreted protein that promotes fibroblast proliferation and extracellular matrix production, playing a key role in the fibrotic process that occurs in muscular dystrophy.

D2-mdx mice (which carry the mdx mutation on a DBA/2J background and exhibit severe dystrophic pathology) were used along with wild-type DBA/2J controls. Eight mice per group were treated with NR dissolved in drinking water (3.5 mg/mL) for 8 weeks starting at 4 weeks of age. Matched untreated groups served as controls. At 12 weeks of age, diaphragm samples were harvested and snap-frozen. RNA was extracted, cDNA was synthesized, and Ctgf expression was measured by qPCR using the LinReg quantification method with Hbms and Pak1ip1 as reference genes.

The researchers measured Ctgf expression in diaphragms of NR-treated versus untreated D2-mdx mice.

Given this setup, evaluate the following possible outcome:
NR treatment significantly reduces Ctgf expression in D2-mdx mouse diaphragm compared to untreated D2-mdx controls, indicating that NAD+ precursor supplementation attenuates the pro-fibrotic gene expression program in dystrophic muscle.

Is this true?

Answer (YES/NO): NO